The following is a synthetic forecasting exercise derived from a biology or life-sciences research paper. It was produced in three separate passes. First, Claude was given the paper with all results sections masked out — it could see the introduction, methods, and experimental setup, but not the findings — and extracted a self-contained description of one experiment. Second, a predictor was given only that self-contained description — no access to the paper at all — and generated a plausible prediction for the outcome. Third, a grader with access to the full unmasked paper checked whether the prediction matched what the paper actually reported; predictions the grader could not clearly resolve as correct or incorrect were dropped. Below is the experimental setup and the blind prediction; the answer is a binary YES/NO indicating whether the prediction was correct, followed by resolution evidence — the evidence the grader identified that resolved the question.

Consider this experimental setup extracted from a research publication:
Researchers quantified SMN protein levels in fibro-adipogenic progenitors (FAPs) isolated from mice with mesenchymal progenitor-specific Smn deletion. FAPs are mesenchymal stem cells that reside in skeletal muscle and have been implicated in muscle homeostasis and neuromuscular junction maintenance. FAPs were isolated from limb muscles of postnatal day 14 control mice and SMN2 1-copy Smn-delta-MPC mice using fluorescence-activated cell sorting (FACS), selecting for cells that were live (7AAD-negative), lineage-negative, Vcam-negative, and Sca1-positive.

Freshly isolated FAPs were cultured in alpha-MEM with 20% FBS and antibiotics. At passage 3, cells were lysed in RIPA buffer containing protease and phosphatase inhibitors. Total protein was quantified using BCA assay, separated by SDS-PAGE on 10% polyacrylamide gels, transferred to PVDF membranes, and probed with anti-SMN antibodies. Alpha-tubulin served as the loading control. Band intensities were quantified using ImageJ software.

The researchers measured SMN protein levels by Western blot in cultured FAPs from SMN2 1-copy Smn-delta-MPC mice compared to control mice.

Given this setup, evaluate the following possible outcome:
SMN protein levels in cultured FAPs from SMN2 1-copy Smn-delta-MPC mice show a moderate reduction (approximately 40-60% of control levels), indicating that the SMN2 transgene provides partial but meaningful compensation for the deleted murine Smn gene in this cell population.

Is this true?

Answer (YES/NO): NO